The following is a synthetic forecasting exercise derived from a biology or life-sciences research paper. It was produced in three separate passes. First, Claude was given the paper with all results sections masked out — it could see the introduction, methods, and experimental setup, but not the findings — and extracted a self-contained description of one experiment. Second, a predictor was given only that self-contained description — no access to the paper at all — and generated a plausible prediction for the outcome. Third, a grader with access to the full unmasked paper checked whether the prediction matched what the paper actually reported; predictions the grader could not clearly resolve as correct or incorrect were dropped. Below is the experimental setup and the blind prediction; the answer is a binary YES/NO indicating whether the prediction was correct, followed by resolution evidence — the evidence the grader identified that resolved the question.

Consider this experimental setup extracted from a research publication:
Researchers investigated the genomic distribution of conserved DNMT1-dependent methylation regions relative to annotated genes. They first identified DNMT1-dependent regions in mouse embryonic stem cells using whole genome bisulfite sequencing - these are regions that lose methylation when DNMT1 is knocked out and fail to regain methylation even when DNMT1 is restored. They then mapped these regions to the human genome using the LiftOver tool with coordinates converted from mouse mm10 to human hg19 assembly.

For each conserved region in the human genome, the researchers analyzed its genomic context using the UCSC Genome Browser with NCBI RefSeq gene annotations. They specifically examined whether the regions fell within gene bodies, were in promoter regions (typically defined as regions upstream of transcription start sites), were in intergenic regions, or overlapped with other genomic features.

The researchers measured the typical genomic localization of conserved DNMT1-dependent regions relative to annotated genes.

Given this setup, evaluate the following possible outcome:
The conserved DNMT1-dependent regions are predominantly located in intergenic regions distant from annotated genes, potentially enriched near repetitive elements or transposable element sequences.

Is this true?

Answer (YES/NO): NO